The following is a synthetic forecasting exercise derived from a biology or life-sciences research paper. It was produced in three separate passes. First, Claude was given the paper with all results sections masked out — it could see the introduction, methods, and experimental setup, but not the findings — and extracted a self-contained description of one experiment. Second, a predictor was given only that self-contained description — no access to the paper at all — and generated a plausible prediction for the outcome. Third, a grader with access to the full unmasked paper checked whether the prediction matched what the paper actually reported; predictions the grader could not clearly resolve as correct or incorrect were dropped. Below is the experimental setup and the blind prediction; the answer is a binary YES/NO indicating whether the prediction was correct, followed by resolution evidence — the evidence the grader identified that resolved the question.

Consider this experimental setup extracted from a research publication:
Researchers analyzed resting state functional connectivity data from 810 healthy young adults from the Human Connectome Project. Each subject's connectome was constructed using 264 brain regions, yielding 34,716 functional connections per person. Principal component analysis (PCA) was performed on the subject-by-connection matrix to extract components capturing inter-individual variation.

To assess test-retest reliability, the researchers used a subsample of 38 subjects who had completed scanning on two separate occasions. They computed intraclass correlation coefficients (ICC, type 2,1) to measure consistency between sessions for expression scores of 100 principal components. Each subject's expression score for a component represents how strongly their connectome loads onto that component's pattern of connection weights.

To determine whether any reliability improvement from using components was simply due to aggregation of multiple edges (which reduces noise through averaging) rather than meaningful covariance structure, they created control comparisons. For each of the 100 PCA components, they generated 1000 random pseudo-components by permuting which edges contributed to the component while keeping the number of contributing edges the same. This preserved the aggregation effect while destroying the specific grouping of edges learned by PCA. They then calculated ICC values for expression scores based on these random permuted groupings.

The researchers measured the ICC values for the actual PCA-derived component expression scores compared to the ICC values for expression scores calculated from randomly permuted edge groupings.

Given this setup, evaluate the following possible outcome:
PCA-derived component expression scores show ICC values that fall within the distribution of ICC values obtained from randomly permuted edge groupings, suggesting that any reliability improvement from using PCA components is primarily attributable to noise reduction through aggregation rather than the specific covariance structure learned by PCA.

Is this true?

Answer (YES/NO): NO